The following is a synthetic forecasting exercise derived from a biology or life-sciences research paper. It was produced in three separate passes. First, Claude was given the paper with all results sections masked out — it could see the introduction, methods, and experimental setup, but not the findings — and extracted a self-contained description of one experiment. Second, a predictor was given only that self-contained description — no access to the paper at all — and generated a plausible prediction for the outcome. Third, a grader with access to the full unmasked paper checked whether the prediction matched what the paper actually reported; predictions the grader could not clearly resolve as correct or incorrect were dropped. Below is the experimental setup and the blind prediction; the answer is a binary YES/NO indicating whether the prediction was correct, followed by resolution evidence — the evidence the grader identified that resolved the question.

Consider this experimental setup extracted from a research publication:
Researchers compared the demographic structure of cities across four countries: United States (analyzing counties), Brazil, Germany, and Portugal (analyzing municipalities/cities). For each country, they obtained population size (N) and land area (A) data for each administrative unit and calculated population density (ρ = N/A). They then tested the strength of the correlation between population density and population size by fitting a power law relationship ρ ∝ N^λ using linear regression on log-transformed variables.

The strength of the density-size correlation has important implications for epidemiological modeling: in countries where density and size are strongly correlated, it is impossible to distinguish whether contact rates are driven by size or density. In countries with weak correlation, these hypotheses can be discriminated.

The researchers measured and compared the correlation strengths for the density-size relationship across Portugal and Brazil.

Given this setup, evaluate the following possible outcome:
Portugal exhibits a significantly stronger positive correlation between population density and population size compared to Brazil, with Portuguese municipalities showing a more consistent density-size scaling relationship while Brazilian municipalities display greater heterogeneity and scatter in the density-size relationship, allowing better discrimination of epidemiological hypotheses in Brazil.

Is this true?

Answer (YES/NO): YES